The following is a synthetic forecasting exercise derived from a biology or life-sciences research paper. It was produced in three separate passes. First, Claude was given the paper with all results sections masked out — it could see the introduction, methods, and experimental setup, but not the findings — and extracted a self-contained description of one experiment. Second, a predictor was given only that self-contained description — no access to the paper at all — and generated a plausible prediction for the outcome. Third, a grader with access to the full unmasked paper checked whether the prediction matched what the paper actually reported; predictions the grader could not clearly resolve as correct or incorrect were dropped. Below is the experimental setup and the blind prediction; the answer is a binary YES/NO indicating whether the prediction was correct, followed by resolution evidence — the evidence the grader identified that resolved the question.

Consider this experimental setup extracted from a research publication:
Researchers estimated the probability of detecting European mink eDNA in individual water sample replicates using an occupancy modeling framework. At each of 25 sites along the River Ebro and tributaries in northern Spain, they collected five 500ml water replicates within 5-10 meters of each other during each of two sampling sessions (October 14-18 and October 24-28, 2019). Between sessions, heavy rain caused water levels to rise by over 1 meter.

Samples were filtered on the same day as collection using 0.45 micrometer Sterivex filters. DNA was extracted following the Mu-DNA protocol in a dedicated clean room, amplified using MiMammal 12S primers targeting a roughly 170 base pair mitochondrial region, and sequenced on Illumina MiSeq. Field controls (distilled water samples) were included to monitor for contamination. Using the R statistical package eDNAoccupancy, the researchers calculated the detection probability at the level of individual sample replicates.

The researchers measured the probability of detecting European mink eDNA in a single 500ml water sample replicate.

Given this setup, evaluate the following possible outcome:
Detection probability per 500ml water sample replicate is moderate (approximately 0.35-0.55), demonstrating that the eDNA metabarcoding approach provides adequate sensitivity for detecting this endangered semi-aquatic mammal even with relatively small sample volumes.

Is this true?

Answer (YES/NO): NO